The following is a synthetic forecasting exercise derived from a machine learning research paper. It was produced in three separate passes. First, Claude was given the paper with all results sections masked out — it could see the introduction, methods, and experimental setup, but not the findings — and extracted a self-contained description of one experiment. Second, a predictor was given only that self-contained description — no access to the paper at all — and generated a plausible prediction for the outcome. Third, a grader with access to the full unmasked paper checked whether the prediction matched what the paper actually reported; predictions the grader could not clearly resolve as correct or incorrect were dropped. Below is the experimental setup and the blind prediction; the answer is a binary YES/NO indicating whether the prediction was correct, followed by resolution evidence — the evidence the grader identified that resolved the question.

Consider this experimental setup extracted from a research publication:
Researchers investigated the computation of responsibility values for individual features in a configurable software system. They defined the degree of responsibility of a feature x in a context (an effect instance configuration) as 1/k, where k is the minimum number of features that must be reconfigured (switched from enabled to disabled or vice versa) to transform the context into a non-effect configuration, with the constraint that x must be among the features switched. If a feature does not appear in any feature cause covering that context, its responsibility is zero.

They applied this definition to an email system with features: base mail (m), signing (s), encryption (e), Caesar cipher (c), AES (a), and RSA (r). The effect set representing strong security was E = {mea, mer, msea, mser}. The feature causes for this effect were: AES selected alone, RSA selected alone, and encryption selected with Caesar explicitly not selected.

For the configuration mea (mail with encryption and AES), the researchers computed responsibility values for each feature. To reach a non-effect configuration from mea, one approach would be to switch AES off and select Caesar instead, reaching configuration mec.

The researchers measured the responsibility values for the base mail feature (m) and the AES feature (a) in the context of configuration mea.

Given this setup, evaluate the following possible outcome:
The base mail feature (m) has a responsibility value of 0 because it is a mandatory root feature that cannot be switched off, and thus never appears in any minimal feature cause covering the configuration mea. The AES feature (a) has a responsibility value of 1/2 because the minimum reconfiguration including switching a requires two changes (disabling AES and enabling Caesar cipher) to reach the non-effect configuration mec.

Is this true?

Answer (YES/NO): YES